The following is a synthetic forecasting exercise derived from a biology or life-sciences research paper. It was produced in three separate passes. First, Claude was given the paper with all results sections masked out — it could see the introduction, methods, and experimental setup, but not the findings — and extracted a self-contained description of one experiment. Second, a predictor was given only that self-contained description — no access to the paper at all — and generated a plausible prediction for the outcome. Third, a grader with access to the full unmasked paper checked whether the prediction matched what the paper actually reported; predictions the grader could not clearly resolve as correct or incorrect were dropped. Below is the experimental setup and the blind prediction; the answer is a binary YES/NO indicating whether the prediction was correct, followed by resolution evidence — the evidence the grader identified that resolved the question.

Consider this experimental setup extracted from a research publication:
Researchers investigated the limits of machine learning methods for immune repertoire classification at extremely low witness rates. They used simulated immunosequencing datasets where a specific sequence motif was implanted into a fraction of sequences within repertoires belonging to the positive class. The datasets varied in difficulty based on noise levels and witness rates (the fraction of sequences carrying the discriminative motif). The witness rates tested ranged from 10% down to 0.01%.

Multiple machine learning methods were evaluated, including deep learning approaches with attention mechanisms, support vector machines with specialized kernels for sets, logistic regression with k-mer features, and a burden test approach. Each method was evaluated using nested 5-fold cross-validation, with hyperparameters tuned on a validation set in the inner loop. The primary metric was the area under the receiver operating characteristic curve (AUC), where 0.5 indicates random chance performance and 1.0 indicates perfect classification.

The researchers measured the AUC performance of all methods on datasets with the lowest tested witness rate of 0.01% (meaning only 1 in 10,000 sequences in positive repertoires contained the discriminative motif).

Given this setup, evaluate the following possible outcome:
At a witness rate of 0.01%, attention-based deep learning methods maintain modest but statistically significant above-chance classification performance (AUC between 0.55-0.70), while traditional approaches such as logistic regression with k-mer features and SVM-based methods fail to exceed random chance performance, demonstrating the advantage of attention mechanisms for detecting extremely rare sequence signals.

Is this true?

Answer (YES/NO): NO